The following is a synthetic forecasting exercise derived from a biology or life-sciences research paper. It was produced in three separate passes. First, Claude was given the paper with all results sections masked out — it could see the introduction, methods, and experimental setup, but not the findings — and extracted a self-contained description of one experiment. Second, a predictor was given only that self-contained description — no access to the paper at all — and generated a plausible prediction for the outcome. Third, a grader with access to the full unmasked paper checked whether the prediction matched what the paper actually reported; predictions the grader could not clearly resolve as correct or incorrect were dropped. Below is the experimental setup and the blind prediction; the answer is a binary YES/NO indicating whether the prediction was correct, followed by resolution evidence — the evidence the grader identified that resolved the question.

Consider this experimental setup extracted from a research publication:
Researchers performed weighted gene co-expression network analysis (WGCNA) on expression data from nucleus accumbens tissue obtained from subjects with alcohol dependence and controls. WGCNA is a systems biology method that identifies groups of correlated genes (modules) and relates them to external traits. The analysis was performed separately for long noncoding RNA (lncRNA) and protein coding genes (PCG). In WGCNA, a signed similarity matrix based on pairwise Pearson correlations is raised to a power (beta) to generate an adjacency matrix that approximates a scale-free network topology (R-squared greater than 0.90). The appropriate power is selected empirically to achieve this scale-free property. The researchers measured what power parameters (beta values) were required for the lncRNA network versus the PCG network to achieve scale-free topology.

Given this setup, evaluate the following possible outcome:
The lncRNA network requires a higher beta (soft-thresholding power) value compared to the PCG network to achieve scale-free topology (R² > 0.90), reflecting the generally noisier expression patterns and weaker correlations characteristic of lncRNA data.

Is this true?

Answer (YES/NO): NO